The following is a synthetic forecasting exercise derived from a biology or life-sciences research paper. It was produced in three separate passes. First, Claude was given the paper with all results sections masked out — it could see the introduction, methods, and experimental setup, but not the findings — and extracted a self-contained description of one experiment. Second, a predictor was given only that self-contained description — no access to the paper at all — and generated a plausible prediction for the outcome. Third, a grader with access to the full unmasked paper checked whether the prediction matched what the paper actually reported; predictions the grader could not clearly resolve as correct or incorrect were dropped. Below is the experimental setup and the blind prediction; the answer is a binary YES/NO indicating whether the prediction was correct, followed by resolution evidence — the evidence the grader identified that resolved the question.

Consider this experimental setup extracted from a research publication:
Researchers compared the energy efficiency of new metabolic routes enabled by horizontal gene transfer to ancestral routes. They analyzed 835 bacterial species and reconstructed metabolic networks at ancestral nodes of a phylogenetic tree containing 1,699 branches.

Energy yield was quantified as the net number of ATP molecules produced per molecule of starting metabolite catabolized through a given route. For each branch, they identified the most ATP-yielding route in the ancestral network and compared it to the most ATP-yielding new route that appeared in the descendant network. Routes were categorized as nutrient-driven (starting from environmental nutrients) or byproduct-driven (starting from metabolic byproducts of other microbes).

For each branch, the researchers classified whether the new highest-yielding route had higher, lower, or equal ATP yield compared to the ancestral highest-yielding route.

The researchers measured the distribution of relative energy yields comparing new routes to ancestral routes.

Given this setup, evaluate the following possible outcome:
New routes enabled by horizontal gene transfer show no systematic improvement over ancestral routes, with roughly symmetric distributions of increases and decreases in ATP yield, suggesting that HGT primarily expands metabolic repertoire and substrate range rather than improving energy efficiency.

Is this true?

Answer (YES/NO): NO